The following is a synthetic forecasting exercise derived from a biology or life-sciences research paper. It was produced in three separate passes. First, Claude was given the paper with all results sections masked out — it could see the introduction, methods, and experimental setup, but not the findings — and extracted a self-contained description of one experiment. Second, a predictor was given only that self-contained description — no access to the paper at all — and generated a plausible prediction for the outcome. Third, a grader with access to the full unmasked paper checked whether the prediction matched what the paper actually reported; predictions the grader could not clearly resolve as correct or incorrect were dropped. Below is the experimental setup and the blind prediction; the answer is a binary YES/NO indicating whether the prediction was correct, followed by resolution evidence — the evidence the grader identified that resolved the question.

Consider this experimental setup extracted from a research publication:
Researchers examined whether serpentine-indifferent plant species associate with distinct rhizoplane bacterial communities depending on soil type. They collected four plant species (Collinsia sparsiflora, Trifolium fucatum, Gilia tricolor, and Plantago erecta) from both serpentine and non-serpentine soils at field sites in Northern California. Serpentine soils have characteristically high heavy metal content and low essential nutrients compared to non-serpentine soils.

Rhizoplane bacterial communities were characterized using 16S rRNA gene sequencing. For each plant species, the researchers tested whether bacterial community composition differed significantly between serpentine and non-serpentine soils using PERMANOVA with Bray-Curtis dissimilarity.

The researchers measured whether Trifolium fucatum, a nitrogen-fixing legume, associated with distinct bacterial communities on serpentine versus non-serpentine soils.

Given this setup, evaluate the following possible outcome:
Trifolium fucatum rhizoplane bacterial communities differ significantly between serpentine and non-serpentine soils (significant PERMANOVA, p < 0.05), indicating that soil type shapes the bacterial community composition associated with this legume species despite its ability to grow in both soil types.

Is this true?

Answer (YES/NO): NO